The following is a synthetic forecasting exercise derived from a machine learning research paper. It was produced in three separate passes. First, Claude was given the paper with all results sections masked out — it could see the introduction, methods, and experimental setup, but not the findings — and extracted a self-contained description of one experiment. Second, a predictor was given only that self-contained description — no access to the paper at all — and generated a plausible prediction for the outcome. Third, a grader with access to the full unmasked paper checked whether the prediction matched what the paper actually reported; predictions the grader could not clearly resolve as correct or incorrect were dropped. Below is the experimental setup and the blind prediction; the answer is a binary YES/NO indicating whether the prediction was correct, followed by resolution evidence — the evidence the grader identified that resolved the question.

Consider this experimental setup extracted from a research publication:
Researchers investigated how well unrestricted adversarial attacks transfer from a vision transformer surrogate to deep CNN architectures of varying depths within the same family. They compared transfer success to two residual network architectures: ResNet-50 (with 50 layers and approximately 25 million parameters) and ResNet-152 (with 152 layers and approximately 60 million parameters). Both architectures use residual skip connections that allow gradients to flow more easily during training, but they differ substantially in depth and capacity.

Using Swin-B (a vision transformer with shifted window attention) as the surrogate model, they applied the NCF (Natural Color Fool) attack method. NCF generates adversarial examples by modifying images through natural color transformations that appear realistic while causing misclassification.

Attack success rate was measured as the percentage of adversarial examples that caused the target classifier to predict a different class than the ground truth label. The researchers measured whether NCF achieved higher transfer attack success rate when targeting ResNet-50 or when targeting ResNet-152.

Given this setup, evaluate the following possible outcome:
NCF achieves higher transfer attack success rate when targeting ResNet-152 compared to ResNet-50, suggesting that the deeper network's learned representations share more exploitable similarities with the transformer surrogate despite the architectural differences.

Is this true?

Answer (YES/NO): NO